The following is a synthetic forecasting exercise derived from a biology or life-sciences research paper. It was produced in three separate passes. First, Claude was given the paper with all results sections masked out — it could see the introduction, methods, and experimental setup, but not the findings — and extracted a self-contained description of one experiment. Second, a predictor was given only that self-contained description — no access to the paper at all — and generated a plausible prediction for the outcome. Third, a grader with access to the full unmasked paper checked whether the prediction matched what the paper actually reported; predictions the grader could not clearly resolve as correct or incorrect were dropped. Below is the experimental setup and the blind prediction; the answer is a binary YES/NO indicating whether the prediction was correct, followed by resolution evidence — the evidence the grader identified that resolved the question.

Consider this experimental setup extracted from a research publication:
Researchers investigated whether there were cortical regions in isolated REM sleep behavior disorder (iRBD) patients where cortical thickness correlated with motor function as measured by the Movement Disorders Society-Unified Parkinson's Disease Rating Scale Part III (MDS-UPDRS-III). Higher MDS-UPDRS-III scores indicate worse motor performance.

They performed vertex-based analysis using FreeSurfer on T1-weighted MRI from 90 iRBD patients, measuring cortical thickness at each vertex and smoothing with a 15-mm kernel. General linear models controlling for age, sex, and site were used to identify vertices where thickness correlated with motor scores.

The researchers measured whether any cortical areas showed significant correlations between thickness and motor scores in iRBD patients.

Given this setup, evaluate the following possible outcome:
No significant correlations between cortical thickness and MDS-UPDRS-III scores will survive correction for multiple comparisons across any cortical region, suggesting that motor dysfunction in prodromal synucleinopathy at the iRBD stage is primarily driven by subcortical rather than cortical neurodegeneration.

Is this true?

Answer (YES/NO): NO